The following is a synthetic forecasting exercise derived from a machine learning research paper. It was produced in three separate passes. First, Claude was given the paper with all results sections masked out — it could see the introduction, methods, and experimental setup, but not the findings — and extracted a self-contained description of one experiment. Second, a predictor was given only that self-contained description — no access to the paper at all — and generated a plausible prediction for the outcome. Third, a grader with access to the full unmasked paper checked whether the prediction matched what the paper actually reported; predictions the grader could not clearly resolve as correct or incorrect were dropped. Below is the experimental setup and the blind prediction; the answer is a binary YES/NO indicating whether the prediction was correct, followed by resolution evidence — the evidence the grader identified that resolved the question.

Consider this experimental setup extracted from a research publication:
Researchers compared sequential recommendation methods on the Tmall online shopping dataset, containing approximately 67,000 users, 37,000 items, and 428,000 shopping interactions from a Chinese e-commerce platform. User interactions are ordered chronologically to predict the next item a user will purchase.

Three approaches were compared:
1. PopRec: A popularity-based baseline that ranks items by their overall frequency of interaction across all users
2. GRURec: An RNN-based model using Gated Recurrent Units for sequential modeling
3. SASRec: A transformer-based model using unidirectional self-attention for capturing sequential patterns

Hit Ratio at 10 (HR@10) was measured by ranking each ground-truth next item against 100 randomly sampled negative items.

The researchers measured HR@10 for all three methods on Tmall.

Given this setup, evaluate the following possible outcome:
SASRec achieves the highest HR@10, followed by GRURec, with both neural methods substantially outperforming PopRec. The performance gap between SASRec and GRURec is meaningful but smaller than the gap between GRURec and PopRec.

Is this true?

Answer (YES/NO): NO